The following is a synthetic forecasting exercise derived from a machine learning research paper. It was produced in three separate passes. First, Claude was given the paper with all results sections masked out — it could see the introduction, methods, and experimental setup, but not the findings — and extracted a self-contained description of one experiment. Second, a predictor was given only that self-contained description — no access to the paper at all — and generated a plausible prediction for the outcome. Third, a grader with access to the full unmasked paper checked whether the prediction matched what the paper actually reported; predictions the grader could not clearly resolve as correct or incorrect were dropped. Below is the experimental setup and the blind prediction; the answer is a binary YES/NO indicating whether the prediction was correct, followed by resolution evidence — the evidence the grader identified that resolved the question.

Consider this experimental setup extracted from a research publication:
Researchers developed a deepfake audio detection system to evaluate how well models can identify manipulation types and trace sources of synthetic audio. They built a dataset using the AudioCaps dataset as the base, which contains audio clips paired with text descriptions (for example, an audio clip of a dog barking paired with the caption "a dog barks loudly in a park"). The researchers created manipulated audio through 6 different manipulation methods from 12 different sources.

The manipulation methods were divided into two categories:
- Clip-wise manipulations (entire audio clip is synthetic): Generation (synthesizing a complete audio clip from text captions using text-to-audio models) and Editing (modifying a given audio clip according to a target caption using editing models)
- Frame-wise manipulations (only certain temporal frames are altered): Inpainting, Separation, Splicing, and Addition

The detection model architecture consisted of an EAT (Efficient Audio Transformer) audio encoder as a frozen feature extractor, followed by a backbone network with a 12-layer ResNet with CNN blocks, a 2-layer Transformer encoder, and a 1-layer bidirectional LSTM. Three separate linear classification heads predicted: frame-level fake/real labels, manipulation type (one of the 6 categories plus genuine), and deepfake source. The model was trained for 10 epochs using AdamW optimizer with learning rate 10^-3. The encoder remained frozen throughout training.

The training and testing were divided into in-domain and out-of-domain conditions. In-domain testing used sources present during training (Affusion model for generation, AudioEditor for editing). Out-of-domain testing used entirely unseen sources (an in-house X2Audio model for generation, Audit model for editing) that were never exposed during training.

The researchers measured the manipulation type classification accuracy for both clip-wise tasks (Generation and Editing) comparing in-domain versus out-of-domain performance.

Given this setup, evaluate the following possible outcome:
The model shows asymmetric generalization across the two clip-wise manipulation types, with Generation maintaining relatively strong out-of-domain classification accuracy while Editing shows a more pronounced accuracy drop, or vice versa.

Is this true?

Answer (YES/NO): NO